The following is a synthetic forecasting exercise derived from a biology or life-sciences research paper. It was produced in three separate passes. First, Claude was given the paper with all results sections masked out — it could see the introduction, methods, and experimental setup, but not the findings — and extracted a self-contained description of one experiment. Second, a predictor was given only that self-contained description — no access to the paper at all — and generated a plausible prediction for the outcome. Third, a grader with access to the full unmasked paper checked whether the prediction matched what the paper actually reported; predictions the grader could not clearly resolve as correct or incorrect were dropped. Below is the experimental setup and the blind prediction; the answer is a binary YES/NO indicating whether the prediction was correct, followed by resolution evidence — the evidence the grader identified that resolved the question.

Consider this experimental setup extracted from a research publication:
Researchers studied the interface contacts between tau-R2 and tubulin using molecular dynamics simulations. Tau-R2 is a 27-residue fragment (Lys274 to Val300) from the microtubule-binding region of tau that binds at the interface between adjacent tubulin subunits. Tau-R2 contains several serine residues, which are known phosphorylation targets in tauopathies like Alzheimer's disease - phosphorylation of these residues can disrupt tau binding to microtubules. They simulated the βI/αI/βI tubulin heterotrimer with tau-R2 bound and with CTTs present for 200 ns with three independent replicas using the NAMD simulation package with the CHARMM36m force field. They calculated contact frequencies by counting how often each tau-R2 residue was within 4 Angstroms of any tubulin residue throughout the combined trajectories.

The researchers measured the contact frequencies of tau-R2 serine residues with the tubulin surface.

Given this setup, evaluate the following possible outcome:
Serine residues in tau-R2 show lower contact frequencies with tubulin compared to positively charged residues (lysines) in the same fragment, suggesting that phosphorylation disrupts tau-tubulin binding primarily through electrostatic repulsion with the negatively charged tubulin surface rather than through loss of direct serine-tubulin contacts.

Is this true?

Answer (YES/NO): NO